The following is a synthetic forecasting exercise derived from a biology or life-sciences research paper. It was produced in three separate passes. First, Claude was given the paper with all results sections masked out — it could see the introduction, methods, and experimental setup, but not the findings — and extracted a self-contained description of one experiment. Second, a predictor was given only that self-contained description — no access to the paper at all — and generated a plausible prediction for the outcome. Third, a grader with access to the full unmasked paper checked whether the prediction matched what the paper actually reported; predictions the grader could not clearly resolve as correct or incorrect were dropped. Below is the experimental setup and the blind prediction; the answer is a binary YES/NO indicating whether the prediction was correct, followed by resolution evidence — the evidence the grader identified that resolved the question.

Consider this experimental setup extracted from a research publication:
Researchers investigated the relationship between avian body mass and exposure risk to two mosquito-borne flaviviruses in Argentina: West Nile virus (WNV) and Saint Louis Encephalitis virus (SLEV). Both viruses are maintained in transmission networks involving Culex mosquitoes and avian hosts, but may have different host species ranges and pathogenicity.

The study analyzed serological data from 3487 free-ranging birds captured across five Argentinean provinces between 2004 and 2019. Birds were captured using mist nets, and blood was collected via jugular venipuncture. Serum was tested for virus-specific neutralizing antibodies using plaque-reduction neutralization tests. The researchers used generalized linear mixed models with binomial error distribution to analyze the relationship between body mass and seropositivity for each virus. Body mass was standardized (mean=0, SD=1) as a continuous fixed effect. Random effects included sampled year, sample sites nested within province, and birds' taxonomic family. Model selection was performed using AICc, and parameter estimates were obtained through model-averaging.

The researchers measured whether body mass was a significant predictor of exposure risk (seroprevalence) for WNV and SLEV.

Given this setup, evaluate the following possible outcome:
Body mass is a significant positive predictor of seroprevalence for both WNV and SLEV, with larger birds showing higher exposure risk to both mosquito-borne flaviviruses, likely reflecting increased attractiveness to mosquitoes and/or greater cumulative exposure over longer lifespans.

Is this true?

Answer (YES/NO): YES